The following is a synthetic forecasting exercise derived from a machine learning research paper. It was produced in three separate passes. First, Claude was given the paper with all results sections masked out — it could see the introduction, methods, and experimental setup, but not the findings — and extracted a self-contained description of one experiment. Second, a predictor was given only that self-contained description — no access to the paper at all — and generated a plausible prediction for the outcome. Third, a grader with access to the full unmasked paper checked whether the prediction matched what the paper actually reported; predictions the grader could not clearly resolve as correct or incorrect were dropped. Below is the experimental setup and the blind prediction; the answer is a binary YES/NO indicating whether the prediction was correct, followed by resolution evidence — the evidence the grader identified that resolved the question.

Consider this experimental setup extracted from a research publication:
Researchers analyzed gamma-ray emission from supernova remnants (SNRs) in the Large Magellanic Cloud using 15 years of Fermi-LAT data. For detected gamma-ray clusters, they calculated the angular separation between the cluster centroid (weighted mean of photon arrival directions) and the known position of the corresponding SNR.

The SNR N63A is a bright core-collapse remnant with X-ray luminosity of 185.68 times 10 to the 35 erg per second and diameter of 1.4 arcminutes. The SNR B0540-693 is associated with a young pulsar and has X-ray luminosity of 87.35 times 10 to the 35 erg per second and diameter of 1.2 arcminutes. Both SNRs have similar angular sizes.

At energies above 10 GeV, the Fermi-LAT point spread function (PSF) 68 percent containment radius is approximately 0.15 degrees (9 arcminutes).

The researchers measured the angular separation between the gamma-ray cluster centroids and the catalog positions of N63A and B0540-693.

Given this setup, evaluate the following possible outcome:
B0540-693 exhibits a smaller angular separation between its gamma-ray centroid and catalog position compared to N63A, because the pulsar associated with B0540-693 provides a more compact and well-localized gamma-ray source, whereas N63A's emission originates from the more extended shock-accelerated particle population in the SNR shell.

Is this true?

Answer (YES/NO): NO